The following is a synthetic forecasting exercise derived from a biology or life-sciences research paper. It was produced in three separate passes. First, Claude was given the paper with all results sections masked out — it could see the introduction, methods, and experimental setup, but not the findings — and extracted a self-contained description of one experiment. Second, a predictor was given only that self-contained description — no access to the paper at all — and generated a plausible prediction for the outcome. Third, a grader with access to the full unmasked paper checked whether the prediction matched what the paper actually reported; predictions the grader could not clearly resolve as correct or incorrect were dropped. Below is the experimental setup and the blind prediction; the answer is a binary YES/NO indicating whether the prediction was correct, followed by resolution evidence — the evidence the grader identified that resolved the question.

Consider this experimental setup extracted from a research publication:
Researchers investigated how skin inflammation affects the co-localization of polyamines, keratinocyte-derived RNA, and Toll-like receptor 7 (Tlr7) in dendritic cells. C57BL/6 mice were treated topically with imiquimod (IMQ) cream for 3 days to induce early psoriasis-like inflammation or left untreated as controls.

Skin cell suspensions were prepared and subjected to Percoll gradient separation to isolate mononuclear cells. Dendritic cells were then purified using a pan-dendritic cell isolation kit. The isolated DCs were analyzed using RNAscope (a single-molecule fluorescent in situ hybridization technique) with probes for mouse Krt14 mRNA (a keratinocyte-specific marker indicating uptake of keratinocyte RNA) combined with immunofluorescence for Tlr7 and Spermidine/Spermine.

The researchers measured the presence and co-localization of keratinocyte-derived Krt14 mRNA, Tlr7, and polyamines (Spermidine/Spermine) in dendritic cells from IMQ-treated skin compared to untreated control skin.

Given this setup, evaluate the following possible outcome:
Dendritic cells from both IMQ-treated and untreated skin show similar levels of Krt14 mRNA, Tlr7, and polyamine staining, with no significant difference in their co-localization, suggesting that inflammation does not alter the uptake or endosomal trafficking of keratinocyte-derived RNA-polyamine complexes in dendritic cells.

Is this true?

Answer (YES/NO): NO